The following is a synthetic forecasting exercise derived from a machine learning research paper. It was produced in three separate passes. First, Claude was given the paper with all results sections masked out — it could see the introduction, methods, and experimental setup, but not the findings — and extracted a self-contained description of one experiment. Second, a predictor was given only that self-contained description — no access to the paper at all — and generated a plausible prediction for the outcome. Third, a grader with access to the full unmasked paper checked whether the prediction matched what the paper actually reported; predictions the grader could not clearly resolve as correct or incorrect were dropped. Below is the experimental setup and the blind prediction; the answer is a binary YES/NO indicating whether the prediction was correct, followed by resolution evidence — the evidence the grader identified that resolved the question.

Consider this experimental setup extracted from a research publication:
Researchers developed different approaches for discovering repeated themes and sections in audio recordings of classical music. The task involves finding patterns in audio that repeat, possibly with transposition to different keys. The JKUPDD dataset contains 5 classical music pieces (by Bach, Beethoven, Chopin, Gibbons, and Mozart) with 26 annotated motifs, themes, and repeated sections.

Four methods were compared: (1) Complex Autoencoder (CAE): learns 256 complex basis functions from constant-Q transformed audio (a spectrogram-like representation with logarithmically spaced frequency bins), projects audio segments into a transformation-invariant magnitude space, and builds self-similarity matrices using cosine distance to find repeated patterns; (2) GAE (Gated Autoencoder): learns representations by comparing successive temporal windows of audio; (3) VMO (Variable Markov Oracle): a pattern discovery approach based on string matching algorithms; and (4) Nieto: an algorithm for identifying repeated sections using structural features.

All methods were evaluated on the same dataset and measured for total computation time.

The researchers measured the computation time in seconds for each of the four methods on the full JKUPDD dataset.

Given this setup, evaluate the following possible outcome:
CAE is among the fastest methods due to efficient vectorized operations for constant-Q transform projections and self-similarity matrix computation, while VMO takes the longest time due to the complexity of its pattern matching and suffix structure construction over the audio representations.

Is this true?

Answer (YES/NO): NO